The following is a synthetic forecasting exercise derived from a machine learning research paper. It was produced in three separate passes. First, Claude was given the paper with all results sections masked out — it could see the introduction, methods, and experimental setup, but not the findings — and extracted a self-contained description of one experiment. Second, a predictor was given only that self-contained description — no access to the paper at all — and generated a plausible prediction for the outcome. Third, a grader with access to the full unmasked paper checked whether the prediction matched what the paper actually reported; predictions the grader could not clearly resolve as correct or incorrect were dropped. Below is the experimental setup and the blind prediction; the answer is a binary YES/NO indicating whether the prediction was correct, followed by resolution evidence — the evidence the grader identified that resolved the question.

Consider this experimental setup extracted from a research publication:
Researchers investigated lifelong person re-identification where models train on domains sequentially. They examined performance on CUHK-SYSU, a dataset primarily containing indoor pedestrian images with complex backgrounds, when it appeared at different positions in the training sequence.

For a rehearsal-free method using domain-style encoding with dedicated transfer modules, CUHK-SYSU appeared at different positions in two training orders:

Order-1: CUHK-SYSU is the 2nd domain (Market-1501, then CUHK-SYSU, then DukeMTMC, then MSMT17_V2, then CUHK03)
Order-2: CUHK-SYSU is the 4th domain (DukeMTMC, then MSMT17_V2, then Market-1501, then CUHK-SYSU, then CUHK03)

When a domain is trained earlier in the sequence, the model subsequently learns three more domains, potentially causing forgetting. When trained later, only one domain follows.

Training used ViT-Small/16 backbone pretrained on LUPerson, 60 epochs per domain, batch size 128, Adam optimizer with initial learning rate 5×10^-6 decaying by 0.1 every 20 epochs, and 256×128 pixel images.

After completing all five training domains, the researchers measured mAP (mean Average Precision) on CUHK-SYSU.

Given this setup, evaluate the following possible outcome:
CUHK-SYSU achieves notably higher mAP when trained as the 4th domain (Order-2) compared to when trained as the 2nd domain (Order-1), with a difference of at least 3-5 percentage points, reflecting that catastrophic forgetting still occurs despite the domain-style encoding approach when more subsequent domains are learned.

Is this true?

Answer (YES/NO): NO